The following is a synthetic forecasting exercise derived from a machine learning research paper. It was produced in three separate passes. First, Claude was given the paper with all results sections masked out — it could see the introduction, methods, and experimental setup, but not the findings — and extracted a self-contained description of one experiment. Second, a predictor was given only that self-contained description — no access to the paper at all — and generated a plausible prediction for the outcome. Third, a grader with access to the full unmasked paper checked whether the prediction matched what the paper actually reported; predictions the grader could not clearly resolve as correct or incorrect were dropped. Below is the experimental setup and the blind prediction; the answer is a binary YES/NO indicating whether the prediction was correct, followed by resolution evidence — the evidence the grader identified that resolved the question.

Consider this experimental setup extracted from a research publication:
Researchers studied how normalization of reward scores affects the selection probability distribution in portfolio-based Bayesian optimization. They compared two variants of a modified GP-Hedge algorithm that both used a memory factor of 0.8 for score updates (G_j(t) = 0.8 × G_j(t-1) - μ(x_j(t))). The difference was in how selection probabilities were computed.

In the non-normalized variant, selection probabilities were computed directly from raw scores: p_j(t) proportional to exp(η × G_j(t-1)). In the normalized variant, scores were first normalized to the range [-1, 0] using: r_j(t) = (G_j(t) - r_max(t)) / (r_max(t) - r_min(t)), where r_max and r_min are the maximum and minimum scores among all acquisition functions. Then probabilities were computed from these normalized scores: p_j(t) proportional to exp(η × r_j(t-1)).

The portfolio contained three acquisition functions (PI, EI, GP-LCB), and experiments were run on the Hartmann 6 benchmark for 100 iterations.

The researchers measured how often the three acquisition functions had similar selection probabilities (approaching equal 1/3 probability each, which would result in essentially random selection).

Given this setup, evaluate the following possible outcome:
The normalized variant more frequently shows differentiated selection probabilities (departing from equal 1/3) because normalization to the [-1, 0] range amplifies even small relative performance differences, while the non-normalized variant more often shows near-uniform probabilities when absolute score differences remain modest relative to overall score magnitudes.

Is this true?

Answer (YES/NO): YES